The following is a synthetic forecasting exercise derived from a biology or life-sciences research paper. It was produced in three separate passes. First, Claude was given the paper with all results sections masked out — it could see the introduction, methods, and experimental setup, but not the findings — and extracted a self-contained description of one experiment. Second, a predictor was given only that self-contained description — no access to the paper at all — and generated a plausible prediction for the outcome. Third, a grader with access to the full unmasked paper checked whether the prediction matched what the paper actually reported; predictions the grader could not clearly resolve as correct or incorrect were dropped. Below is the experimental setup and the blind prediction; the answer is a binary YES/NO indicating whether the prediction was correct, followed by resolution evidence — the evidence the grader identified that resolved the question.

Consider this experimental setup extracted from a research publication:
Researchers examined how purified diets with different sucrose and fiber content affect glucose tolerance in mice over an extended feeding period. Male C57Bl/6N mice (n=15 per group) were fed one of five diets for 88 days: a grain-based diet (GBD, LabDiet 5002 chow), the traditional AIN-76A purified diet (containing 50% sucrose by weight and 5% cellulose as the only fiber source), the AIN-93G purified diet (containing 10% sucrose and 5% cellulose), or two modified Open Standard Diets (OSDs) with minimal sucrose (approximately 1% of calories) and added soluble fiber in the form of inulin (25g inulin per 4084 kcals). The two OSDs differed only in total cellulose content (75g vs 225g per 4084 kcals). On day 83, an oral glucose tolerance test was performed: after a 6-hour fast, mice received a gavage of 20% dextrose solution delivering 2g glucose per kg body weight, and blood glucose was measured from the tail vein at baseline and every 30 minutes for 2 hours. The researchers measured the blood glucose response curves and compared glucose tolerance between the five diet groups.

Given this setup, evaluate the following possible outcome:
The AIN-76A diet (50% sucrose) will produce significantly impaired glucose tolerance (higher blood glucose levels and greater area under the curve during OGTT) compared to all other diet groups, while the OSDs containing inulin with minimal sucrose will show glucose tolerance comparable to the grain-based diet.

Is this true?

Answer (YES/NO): NO